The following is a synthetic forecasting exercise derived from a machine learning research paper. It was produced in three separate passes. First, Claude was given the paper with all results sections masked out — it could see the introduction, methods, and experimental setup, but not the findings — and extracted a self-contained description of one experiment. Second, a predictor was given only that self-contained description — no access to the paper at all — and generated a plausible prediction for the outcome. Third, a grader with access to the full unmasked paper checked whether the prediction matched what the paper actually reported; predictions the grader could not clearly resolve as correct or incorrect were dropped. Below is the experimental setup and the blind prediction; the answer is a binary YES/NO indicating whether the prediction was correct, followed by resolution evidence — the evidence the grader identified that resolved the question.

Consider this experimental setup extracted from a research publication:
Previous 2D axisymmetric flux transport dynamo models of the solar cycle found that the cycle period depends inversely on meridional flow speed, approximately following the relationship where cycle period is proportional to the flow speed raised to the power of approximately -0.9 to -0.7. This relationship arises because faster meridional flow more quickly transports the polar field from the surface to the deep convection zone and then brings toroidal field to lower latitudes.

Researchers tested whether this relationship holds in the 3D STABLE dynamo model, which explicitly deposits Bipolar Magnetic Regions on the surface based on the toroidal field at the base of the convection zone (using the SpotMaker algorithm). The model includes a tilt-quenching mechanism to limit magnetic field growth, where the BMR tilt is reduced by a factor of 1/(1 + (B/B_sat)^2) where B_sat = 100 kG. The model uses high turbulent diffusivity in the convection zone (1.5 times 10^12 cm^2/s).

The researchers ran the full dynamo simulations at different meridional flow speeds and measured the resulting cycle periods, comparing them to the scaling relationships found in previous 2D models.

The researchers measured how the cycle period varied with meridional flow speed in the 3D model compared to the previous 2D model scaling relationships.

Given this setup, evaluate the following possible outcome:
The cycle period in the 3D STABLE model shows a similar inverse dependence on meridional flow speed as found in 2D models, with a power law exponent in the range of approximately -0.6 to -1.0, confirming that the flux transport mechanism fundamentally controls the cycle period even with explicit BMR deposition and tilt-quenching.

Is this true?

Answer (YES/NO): NO